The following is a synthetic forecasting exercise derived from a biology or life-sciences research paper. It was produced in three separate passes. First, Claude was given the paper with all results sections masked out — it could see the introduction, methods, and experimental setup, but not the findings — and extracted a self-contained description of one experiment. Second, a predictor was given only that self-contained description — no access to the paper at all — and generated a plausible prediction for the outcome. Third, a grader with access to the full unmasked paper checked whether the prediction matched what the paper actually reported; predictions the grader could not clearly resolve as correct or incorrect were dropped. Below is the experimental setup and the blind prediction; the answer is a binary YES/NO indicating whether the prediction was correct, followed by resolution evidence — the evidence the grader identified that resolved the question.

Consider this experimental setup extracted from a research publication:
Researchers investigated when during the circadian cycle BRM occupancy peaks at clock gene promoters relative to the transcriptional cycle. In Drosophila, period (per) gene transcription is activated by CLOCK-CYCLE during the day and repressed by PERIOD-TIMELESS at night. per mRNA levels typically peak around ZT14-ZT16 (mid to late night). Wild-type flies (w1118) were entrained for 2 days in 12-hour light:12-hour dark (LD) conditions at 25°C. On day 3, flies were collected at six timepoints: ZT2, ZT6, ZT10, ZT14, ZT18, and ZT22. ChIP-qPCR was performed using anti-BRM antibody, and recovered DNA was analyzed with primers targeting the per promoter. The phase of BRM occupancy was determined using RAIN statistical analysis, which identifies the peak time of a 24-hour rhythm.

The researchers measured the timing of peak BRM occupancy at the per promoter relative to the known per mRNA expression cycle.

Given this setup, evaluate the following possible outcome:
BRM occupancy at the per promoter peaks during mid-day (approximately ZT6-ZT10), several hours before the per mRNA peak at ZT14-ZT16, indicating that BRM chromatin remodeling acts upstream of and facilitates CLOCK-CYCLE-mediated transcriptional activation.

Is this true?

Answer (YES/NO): NO